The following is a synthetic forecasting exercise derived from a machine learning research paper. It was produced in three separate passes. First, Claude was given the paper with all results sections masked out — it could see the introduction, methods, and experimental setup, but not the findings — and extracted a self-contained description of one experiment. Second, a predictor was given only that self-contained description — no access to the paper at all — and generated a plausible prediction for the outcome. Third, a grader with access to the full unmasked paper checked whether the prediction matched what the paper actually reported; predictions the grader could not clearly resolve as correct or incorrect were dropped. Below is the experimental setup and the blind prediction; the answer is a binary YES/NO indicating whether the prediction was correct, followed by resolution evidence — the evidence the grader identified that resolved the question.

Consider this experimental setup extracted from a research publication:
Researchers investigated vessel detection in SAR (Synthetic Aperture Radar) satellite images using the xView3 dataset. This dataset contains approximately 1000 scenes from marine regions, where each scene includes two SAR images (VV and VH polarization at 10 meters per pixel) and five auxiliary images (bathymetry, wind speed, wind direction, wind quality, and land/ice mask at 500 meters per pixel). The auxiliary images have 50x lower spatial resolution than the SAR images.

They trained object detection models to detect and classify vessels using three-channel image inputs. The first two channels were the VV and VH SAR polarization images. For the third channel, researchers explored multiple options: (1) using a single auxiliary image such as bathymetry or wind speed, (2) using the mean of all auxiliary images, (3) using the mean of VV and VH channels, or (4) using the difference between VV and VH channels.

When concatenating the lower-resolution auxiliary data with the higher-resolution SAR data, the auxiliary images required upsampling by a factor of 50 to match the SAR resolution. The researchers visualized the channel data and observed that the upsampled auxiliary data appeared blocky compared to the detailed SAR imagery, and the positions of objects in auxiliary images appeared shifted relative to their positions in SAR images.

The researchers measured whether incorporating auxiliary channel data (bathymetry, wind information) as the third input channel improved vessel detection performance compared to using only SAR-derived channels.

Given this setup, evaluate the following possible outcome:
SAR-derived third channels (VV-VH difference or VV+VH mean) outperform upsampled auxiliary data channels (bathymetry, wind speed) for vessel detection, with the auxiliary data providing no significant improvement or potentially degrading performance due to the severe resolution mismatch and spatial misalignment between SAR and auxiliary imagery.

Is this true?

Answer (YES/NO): YES